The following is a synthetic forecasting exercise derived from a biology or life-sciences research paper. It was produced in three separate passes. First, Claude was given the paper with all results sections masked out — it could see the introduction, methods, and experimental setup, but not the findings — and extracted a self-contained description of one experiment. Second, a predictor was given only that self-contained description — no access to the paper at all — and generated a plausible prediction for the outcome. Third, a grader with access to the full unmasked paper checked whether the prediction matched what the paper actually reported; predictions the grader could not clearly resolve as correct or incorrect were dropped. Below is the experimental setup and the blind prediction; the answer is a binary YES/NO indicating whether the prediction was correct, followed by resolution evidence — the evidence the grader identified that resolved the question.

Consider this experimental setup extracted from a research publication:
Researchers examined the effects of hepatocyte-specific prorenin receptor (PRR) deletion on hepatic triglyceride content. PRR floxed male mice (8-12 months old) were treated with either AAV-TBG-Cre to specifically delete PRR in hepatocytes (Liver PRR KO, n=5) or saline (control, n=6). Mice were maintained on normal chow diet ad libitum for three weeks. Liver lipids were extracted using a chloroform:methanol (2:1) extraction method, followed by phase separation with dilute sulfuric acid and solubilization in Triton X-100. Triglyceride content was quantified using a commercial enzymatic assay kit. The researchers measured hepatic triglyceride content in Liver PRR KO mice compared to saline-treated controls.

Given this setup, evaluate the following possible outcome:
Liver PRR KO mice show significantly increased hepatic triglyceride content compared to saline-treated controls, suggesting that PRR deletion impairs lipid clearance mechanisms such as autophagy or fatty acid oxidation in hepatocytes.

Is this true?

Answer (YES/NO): NO